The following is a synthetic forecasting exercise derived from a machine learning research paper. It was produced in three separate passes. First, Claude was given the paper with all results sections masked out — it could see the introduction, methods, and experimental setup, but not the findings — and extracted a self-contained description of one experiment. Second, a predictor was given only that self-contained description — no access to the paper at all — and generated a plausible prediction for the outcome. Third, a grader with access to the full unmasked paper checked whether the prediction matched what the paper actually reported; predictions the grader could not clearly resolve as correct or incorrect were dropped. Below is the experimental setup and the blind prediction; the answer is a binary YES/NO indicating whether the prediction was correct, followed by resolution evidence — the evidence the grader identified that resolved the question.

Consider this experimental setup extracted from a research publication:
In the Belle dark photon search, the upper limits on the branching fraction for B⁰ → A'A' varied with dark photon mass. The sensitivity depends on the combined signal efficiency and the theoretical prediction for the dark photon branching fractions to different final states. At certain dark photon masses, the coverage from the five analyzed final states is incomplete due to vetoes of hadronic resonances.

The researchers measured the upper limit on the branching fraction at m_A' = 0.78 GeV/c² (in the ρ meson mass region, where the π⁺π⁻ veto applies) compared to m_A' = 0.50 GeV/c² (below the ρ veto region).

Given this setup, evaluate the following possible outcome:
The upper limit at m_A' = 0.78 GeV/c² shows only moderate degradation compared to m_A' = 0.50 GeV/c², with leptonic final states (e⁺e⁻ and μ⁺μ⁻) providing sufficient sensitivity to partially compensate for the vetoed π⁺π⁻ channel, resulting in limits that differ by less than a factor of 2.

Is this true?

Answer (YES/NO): NO